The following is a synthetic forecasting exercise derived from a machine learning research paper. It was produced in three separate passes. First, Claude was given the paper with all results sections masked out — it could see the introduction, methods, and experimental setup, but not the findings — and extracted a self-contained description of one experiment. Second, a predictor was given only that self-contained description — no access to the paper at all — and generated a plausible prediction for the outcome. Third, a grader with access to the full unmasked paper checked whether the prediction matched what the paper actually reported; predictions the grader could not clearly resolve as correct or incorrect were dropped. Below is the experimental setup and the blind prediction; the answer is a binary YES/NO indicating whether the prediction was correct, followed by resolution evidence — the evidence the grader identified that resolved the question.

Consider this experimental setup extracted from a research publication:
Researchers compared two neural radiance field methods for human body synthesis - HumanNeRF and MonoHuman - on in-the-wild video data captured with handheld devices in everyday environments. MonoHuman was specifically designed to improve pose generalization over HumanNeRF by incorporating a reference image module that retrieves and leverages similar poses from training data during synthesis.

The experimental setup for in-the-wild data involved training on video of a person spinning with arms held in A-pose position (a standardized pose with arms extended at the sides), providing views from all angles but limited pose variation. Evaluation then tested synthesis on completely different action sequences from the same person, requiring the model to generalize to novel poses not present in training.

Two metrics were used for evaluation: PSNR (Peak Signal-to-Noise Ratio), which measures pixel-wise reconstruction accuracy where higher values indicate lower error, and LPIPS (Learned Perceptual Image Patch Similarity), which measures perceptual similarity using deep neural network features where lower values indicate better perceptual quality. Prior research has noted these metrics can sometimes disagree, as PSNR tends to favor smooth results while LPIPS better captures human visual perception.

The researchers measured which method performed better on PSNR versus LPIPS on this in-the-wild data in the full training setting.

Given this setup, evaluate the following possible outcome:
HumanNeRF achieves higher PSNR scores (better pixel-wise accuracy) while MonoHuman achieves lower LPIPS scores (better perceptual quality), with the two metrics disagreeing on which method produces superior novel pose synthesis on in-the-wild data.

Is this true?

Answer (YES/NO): NO